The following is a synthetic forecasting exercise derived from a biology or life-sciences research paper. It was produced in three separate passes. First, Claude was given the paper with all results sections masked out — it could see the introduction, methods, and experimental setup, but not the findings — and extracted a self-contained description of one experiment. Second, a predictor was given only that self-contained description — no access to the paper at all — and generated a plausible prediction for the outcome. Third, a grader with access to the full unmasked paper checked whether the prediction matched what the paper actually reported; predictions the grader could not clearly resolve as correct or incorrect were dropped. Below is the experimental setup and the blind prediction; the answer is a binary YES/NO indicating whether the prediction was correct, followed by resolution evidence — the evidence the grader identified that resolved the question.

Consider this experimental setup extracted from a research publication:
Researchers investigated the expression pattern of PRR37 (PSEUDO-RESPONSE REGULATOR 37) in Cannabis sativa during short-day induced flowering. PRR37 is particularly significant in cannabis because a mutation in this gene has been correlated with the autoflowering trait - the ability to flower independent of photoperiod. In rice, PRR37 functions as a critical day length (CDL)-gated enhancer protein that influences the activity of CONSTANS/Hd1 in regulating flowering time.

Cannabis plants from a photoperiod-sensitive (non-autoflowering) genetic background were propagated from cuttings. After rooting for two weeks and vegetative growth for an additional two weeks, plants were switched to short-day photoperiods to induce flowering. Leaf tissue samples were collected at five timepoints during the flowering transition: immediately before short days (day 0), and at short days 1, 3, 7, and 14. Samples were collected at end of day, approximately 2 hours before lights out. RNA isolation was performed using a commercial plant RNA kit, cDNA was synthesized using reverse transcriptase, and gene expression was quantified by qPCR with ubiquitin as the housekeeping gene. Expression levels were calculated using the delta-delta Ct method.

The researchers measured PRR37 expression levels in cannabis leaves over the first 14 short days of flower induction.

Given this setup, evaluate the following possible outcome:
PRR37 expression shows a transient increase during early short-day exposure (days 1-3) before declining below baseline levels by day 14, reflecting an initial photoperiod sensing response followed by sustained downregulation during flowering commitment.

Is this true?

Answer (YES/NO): NO